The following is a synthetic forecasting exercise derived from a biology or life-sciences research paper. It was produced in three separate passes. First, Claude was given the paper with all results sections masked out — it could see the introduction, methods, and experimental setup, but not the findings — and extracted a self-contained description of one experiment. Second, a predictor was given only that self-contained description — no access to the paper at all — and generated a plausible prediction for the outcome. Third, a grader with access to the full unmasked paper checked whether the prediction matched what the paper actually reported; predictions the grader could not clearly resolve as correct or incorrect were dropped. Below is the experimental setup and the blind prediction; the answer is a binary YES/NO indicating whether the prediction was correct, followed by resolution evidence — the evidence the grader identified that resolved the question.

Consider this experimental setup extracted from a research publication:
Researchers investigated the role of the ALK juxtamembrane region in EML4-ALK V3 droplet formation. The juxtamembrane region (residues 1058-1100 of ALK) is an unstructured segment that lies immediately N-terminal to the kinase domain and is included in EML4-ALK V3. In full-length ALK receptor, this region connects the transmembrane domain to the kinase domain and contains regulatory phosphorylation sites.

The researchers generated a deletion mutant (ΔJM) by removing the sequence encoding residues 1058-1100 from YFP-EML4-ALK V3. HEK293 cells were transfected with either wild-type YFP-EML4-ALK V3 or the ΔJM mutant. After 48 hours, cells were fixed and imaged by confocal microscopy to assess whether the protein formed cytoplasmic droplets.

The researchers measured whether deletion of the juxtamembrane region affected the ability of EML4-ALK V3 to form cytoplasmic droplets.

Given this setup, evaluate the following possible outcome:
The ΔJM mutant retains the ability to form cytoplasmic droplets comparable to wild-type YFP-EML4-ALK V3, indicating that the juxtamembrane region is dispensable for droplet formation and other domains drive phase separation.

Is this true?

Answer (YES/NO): NO